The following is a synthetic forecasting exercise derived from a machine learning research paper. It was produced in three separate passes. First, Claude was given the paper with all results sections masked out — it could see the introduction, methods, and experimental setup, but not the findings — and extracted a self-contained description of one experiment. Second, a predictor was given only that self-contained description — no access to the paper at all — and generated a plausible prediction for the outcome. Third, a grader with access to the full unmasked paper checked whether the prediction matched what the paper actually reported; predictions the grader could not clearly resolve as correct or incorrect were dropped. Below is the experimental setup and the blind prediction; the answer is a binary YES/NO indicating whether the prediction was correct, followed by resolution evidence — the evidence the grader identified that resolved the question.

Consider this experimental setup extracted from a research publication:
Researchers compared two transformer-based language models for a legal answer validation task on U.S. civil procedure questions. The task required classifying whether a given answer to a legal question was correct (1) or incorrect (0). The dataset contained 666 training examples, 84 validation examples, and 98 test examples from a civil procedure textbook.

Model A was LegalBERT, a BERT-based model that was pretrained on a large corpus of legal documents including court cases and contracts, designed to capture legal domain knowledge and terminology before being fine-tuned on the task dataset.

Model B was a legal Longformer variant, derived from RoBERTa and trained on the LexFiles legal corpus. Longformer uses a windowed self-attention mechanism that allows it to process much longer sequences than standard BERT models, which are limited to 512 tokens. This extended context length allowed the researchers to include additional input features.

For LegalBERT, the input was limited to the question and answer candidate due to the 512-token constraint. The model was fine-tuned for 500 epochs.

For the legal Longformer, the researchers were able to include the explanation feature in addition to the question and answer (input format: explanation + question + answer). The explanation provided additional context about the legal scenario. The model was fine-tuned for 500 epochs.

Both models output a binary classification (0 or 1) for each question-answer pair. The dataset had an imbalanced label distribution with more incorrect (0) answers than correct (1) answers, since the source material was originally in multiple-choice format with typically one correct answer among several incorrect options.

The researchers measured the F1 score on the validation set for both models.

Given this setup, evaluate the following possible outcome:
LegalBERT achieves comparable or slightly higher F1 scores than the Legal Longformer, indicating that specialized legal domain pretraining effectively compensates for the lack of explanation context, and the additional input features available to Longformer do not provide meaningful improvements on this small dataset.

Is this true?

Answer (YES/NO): NO